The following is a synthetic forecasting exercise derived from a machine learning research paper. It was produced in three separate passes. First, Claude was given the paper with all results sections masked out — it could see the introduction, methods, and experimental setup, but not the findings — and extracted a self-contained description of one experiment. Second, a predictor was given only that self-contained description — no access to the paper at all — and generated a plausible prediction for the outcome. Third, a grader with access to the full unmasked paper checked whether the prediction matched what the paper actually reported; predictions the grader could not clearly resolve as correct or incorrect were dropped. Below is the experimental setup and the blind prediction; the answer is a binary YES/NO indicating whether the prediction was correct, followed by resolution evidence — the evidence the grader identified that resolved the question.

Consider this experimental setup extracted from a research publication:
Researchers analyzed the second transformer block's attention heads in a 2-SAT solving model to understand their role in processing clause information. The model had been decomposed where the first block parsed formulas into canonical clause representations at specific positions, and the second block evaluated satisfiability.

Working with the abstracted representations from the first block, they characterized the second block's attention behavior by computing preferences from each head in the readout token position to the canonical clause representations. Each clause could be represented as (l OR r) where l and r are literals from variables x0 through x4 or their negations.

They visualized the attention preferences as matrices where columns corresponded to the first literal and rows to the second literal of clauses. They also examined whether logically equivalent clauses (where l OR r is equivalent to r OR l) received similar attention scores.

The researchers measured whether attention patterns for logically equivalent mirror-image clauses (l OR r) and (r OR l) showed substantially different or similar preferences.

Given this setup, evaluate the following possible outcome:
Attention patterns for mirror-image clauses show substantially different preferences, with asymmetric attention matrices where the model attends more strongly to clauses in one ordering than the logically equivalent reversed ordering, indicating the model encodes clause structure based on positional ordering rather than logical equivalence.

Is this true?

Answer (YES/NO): NO